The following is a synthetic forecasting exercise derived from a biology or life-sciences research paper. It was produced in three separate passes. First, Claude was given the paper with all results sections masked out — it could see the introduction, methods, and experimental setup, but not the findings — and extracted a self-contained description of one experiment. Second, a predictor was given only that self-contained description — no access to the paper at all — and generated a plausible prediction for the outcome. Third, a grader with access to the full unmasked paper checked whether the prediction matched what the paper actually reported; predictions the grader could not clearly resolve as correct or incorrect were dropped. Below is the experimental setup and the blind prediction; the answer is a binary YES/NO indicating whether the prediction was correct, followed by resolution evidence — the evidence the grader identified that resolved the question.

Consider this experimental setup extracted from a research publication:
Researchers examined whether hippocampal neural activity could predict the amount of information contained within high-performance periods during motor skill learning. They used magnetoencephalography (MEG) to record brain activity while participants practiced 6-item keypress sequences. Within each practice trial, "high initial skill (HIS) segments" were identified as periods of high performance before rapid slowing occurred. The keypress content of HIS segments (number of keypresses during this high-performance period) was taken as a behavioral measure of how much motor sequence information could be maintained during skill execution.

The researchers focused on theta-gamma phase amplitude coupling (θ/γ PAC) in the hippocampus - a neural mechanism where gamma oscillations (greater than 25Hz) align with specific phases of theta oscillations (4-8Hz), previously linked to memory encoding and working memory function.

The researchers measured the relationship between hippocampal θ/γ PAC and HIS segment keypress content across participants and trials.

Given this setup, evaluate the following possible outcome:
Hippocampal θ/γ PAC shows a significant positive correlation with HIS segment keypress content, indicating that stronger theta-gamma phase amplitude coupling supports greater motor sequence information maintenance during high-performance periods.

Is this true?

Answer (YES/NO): YES